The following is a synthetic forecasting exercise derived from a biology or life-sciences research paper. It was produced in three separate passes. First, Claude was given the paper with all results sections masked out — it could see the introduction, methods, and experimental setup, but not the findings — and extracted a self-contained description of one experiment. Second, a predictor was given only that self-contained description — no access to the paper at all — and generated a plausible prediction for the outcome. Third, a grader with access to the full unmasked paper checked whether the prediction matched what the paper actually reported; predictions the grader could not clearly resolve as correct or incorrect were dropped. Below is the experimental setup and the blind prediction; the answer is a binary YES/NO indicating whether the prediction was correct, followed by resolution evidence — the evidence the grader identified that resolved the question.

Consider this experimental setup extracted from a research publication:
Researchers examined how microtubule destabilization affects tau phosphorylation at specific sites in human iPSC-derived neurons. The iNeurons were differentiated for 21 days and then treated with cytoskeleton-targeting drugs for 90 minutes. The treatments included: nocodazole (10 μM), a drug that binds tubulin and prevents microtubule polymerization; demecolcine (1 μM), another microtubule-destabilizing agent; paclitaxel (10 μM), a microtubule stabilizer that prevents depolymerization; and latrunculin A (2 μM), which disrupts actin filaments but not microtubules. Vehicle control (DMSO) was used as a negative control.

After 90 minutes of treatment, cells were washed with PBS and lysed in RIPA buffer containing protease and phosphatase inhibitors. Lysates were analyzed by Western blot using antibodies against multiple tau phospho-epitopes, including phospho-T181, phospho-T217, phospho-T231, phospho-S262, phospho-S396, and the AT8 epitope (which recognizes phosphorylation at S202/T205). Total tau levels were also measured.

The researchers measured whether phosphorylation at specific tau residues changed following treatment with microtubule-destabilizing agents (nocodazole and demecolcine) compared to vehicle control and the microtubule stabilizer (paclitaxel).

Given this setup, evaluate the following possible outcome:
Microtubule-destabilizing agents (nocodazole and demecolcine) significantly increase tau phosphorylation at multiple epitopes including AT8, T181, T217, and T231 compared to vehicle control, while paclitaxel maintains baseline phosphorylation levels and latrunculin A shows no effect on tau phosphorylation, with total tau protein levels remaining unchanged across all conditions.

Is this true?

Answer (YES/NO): NO